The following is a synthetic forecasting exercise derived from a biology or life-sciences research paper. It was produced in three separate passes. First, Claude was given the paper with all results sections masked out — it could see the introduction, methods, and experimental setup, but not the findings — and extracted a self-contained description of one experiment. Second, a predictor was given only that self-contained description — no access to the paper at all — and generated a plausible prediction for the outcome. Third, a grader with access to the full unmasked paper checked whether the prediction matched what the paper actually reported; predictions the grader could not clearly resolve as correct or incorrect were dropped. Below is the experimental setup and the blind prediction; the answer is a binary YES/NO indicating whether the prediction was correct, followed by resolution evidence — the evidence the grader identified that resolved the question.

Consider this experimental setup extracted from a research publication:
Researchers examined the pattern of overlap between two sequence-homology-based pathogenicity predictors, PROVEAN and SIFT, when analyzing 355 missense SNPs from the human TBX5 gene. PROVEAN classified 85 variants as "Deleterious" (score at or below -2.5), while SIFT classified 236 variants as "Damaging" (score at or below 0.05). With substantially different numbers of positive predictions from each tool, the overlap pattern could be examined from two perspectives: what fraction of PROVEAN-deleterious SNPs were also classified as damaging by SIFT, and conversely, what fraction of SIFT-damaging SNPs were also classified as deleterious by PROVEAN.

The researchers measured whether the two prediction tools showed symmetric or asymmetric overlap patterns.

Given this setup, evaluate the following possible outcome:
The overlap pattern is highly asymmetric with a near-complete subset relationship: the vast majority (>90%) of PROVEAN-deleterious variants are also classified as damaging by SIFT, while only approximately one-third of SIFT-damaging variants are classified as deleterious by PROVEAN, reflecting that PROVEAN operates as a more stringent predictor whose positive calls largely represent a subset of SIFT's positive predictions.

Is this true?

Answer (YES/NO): YES